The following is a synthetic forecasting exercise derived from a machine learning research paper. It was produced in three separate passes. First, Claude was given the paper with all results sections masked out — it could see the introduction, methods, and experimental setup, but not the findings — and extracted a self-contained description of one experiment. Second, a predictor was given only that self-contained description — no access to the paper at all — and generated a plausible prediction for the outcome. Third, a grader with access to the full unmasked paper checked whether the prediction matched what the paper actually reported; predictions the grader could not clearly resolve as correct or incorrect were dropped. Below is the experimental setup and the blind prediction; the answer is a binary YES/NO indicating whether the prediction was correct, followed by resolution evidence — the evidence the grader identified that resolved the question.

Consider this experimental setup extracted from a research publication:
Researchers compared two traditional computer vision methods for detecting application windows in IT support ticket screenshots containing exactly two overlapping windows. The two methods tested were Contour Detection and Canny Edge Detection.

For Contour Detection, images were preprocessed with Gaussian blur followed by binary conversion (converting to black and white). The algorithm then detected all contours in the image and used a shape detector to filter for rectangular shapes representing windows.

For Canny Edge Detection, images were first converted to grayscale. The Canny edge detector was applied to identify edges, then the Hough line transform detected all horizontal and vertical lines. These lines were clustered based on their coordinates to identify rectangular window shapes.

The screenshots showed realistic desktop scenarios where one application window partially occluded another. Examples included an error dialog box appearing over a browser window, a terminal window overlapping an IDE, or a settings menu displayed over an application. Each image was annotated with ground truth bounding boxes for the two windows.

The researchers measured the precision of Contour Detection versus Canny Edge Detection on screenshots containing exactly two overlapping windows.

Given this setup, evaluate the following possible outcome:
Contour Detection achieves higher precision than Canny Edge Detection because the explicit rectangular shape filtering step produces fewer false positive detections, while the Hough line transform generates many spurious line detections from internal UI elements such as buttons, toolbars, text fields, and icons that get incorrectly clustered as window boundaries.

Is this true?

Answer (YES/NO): YES